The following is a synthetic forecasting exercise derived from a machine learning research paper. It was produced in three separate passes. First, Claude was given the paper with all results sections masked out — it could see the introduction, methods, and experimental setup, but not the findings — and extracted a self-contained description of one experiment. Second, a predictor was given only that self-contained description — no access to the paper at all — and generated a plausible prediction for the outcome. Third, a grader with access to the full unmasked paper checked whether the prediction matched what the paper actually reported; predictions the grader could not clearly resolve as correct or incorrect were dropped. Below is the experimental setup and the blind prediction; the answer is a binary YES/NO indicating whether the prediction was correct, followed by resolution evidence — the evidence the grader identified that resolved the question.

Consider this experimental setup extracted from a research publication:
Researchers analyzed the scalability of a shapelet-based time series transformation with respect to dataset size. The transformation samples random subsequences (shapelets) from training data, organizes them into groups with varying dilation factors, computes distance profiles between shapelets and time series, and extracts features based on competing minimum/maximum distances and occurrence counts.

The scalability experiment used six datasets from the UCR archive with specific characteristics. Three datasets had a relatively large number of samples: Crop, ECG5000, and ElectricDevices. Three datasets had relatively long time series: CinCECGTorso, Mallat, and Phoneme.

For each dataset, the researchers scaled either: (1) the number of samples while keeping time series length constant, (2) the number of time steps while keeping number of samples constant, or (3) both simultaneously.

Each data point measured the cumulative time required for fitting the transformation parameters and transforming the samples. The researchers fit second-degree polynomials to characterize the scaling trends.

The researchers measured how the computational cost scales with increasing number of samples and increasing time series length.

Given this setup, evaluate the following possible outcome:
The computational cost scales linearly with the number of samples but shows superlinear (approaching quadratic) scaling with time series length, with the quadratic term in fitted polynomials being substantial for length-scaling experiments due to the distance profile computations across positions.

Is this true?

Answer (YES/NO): NO